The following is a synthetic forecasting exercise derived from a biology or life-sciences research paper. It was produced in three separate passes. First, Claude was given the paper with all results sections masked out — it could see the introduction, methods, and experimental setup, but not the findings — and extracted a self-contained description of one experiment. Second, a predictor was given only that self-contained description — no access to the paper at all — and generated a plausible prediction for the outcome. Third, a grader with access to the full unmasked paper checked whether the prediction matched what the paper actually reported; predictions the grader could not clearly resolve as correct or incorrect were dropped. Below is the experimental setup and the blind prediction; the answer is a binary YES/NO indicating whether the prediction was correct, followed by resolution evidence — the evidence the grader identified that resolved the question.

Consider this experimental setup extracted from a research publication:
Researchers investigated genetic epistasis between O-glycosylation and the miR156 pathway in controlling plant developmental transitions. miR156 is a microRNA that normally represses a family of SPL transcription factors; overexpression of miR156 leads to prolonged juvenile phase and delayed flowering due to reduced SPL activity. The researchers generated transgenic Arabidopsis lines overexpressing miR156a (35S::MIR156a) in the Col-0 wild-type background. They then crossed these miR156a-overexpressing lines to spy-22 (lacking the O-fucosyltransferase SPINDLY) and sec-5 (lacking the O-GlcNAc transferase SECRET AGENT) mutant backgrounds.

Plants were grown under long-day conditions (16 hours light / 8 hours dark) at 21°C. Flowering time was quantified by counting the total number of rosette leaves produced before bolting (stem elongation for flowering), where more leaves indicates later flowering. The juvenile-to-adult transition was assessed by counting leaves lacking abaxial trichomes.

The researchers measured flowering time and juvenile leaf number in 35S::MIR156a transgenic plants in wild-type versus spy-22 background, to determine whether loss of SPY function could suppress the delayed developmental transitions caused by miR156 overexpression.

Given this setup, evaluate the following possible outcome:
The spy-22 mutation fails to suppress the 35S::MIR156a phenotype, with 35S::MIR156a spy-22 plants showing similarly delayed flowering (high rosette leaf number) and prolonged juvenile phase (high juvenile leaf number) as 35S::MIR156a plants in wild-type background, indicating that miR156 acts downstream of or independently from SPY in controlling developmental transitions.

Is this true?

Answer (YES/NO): NO